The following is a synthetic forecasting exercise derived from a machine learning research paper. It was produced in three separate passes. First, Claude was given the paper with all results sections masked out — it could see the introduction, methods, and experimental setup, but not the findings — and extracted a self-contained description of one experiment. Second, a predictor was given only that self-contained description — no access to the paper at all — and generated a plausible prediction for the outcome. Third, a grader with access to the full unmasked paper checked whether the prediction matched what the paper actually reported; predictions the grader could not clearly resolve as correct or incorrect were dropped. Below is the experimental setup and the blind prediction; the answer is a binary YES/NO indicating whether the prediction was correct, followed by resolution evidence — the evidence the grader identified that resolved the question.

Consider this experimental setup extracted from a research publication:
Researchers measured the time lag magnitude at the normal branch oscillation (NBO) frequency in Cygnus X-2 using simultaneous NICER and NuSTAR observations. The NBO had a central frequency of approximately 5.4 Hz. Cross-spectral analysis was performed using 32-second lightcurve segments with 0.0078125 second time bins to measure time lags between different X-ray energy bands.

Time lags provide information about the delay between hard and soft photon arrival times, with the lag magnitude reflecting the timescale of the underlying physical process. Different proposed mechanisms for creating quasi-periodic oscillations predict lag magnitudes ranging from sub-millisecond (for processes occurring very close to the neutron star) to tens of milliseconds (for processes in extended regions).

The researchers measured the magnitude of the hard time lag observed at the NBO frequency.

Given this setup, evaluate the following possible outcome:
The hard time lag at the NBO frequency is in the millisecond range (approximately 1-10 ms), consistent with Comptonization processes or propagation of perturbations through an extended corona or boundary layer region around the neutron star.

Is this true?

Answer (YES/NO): NO